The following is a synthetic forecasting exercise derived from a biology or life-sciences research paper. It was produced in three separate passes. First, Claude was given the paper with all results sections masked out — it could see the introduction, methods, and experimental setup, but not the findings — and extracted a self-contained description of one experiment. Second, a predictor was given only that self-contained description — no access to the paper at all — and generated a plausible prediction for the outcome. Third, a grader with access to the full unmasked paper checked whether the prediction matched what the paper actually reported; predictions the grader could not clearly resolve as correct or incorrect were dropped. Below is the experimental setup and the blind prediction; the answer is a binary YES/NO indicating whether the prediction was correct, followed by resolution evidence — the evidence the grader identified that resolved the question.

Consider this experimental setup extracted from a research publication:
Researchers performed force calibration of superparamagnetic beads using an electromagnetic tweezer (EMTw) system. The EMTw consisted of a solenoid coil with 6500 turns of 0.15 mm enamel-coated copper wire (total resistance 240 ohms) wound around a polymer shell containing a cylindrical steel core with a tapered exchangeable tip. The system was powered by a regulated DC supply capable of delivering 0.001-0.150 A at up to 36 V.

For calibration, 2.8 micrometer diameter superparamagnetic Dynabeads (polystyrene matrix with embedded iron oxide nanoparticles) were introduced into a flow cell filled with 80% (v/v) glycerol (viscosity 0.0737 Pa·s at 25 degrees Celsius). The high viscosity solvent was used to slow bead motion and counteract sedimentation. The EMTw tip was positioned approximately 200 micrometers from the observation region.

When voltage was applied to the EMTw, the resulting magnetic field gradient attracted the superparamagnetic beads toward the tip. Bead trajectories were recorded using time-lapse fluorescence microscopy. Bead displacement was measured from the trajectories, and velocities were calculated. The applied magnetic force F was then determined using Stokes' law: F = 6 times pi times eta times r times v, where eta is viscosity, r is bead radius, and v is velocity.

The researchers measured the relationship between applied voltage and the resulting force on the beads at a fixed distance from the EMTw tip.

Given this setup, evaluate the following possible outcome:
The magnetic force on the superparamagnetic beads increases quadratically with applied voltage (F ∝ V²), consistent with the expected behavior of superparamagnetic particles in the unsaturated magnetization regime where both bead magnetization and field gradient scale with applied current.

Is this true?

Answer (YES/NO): NO